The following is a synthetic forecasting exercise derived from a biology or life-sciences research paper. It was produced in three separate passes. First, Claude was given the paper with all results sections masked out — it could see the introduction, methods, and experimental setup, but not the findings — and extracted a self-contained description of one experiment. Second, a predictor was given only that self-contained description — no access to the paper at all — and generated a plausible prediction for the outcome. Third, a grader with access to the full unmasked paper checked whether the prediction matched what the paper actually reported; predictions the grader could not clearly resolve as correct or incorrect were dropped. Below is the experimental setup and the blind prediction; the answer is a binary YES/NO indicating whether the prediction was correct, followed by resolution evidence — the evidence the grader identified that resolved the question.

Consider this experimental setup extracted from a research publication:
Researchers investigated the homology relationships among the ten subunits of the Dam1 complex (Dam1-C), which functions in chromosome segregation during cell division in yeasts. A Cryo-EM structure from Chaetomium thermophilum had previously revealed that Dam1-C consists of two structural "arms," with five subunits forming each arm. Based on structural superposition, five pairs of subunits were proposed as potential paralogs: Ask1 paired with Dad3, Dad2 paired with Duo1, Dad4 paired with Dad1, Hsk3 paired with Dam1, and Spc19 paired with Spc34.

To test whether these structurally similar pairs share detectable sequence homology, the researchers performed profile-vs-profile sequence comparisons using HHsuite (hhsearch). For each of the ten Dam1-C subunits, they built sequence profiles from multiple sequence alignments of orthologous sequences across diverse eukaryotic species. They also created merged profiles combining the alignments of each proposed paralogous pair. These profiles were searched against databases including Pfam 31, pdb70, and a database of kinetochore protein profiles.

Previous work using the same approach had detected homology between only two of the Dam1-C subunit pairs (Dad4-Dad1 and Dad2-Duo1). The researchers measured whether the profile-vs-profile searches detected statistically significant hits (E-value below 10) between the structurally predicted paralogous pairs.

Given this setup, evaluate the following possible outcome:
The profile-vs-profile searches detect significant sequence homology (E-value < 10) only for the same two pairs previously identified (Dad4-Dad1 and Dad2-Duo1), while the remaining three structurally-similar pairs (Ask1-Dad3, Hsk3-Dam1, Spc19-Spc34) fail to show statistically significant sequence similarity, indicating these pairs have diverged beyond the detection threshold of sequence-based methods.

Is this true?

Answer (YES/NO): NO